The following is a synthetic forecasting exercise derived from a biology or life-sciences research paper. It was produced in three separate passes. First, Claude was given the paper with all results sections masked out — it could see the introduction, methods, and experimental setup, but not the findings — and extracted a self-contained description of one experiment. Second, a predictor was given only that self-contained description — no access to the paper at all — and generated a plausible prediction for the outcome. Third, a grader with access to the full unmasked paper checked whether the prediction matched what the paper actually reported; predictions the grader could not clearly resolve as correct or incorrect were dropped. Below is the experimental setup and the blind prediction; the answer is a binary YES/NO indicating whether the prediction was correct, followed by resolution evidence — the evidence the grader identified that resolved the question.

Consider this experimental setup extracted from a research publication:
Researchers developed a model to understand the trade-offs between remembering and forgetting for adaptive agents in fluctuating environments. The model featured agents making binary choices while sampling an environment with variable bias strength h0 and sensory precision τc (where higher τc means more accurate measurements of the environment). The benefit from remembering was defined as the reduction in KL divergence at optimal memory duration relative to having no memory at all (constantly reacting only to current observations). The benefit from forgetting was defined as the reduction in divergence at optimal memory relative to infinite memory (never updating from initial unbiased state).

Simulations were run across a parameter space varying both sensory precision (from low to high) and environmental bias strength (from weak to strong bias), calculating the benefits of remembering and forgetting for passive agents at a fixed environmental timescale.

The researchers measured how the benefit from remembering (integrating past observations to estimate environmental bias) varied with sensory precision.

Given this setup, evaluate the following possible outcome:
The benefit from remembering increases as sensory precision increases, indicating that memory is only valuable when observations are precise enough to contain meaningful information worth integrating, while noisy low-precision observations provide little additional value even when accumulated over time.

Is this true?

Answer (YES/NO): NO